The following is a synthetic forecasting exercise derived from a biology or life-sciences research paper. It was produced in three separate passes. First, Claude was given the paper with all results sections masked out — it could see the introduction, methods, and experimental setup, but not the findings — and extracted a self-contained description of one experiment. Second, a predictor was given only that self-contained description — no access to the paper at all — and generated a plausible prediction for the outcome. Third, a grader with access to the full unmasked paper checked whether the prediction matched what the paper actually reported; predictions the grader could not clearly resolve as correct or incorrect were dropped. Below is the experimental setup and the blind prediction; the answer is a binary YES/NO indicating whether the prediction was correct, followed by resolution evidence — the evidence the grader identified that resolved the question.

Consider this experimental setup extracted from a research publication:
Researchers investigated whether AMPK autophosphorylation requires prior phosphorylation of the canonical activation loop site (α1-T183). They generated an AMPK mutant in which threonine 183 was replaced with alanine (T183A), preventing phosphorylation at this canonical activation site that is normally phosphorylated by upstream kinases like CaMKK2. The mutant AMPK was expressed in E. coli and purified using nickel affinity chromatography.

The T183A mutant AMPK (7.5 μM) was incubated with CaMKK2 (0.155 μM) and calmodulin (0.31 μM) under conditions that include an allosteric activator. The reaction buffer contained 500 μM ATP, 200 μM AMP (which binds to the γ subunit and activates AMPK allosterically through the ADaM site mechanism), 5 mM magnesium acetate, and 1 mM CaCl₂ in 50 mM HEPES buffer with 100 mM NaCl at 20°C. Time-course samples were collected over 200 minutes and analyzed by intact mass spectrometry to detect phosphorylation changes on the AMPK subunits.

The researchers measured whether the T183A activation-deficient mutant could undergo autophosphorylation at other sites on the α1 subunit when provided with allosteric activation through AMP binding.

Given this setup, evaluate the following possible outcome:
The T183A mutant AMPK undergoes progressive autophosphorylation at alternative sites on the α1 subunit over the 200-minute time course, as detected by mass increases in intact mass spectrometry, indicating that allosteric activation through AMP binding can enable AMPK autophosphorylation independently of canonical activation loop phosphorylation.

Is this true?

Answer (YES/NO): NO